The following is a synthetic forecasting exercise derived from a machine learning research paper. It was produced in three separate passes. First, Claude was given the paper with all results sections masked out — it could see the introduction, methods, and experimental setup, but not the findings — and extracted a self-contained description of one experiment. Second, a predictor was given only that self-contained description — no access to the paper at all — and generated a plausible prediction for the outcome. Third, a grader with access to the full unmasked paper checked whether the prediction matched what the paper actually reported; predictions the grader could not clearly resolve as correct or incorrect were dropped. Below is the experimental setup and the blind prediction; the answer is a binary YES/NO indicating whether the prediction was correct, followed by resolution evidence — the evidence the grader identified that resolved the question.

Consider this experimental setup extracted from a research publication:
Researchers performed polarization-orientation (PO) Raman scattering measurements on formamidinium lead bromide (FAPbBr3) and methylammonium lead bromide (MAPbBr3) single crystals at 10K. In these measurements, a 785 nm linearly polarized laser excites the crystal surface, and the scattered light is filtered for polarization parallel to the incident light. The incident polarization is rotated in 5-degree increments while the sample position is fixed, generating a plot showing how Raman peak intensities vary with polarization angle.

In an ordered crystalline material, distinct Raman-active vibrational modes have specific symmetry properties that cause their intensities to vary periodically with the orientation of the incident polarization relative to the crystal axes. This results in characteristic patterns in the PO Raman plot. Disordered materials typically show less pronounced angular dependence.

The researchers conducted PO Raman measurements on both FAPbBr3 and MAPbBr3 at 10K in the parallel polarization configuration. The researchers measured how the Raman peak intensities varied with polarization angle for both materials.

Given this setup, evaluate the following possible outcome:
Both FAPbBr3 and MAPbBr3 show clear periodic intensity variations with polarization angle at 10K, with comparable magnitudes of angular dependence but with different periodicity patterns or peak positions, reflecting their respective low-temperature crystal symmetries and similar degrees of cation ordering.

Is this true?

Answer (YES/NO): NO